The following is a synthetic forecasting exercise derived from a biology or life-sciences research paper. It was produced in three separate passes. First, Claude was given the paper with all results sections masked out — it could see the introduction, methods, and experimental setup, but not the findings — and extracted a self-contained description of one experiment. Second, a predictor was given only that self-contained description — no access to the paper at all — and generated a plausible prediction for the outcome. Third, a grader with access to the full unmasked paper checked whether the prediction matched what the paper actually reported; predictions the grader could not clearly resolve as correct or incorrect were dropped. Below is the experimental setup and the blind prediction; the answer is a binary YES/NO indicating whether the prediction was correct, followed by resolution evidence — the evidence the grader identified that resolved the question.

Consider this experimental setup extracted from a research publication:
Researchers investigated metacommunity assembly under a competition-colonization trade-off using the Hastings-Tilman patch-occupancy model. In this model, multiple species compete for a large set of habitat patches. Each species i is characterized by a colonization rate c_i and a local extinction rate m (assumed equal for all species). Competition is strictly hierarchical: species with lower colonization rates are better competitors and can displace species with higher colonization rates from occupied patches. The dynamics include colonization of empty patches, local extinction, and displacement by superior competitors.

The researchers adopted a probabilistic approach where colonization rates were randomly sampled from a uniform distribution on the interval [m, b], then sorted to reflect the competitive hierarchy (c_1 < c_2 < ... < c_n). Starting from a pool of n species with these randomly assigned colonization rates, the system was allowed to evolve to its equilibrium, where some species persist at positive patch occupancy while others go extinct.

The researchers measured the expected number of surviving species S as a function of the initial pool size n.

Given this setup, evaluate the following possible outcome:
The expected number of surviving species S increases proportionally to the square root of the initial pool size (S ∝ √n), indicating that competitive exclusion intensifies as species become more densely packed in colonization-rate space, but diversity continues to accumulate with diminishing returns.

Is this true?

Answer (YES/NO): NO